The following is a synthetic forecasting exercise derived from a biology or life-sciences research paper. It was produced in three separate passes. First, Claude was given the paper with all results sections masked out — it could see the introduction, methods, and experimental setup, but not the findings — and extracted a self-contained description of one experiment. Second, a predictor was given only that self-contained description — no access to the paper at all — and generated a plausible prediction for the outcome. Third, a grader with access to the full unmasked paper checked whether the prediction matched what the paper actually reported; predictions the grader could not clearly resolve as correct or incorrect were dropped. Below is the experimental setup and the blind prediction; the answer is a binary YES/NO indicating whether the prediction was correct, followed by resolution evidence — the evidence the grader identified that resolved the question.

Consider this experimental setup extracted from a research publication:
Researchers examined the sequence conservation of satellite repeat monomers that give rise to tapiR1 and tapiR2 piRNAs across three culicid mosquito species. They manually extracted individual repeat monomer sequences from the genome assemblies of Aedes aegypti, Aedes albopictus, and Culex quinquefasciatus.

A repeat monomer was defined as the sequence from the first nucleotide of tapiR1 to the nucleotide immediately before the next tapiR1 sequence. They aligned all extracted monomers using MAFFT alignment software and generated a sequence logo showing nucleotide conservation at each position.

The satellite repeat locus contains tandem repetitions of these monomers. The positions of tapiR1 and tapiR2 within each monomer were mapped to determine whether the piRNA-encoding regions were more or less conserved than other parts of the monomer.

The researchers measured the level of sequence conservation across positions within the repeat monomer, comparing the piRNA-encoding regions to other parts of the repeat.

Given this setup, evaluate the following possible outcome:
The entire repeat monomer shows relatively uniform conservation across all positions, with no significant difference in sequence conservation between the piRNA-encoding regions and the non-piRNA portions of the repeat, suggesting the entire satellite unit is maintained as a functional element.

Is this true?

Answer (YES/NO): NO